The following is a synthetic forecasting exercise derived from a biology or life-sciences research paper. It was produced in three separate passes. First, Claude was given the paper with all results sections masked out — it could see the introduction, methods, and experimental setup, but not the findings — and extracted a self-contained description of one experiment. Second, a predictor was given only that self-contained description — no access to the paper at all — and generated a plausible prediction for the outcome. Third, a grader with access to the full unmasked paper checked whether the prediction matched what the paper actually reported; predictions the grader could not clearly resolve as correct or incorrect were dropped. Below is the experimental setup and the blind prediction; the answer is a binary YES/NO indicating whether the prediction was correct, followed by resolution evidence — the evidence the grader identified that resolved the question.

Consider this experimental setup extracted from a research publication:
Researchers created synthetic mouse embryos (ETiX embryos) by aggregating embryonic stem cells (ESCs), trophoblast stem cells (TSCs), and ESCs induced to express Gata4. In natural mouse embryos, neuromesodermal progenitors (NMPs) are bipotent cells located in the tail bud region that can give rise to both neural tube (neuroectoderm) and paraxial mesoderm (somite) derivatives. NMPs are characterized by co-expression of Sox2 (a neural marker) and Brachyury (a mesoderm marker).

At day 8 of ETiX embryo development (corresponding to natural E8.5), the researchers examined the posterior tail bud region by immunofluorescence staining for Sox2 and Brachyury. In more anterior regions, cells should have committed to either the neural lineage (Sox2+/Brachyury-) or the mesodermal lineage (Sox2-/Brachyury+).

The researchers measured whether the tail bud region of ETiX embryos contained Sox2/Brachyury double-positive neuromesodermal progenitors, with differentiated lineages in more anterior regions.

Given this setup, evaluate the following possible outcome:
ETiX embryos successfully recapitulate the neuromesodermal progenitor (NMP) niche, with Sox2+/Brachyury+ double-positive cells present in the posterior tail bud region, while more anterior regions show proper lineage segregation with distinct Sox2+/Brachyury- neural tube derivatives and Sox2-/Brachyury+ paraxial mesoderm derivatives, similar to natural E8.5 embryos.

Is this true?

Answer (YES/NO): YES